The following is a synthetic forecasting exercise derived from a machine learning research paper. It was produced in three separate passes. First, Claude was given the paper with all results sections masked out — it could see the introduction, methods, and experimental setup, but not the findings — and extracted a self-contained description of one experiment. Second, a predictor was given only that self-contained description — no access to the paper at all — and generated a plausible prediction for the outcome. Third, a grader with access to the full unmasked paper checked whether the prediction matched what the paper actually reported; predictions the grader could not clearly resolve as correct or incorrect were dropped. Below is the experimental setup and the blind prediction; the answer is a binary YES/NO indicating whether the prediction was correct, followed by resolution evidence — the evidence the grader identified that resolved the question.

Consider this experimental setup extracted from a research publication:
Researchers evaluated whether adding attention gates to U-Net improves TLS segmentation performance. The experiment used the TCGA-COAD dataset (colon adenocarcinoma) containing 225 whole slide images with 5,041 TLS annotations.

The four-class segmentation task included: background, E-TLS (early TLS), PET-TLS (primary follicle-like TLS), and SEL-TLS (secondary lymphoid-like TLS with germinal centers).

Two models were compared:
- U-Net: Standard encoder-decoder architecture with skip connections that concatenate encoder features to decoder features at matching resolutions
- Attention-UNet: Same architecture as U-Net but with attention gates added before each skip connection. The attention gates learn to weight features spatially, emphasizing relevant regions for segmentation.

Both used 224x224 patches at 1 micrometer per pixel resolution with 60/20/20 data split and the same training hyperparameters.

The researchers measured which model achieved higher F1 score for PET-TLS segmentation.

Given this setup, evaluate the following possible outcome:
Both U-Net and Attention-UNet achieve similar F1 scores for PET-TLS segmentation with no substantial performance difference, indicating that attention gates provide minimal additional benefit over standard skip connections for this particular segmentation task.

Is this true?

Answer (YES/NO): NO